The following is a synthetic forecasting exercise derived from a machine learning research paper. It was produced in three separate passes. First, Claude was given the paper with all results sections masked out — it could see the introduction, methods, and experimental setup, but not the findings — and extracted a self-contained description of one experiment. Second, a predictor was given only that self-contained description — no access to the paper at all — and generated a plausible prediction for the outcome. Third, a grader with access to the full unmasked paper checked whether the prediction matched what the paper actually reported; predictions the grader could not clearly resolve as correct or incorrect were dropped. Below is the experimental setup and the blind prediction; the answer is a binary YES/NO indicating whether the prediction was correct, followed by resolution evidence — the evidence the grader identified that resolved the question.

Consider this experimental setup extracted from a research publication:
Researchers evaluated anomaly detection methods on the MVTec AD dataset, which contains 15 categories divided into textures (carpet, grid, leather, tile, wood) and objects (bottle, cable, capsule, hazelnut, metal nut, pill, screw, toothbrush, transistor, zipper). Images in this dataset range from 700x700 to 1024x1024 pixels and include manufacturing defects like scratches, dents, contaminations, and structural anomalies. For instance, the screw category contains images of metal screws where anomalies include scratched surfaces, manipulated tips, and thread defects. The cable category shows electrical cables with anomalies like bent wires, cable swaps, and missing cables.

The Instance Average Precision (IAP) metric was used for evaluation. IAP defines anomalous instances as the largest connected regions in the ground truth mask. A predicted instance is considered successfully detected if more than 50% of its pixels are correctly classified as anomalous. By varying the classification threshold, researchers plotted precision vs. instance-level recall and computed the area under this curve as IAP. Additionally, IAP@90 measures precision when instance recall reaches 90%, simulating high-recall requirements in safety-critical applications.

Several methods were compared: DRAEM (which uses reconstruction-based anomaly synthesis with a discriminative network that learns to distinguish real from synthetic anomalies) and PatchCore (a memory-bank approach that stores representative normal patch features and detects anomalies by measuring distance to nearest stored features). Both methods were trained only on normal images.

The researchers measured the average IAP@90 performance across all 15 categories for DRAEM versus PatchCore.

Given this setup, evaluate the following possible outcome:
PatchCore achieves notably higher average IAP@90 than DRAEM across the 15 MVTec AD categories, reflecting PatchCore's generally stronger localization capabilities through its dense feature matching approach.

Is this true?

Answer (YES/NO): NO